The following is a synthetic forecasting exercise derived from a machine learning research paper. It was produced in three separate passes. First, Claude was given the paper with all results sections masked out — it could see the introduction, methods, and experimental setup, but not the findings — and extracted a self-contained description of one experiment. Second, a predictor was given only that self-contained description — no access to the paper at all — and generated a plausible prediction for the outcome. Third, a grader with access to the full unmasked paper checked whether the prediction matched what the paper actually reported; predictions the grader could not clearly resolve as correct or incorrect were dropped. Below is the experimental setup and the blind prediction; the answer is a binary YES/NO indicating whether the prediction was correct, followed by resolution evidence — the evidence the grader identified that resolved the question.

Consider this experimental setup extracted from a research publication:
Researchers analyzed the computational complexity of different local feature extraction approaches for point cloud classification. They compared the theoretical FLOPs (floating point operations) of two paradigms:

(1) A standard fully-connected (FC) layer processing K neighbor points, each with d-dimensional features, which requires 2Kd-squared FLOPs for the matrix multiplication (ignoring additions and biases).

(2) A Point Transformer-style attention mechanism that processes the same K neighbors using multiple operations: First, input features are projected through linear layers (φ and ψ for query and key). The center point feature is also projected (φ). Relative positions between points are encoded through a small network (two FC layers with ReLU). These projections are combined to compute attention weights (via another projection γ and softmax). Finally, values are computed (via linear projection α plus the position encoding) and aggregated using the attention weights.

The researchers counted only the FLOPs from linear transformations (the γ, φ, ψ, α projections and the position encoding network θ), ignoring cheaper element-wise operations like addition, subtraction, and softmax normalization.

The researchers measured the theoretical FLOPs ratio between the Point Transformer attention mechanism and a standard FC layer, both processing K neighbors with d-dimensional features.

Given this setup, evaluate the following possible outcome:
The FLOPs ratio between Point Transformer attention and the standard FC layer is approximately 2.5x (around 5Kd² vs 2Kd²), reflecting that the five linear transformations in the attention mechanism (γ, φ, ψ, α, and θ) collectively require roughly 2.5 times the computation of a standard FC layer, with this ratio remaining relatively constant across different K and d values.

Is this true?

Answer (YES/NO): NO